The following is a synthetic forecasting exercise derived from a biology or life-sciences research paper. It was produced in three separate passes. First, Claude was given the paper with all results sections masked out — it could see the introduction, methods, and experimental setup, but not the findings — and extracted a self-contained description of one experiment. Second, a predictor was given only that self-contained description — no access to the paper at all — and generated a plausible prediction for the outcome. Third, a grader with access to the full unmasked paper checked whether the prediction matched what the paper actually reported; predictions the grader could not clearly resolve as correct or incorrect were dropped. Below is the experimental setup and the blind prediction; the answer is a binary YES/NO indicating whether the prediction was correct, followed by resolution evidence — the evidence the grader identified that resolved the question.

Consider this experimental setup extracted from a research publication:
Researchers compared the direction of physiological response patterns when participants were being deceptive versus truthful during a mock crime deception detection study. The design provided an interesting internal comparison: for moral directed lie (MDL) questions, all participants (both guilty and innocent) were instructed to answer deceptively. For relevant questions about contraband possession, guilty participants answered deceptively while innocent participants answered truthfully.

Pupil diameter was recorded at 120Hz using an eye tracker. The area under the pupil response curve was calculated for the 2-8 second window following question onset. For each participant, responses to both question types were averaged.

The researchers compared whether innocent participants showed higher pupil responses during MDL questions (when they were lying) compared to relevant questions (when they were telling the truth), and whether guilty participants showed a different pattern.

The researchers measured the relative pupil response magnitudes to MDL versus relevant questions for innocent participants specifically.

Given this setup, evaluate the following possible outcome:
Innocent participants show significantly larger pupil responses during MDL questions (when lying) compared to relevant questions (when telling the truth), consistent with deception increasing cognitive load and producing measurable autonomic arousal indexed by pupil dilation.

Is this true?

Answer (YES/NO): YES